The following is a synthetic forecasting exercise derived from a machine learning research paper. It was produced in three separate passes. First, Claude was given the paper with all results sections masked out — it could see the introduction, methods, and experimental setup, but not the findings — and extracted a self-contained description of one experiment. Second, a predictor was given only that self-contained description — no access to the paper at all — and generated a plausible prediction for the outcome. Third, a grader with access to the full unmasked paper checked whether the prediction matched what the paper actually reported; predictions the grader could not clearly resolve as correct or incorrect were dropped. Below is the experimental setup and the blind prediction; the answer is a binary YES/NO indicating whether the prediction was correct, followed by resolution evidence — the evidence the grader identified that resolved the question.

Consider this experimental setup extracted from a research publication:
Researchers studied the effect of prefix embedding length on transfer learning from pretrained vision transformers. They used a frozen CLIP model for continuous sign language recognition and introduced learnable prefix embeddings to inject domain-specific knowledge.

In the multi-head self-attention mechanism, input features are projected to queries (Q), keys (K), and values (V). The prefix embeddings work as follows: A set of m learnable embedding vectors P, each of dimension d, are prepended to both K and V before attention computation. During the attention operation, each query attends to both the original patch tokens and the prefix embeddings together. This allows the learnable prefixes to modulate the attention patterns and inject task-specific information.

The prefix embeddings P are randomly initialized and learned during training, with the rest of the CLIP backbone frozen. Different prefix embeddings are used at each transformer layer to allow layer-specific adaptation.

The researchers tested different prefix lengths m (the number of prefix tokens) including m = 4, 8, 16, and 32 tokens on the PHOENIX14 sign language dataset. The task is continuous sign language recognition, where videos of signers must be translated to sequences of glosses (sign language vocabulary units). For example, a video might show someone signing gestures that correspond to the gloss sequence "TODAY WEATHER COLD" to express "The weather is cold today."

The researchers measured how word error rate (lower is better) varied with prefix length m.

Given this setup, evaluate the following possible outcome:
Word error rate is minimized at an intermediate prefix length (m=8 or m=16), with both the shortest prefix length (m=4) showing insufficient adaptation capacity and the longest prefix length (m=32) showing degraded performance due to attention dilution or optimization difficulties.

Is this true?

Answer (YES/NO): YES